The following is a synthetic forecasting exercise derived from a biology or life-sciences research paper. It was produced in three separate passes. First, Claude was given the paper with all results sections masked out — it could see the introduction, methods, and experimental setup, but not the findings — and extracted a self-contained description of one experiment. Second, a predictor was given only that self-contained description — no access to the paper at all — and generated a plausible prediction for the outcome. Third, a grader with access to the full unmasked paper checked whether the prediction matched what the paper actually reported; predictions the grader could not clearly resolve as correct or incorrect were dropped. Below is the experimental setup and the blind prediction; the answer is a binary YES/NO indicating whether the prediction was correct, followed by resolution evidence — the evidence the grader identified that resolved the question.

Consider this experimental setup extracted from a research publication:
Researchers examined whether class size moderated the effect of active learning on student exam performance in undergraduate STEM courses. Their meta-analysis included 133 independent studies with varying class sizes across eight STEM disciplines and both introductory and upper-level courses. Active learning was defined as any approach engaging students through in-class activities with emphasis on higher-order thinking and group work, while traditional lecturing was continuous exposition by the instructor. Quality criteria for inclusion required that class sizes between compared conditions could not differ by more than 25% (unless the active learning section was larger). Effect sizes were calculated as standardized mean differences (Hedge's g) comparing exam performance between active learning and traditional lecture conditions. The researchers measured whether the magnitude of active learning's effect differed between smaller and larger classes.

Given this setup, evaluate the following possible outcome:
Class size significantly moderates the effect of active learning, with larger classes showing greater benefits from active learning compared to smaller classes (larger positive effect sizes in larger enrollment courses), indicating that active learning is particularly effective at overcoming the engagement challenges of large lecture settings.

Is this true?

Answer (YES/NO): NO